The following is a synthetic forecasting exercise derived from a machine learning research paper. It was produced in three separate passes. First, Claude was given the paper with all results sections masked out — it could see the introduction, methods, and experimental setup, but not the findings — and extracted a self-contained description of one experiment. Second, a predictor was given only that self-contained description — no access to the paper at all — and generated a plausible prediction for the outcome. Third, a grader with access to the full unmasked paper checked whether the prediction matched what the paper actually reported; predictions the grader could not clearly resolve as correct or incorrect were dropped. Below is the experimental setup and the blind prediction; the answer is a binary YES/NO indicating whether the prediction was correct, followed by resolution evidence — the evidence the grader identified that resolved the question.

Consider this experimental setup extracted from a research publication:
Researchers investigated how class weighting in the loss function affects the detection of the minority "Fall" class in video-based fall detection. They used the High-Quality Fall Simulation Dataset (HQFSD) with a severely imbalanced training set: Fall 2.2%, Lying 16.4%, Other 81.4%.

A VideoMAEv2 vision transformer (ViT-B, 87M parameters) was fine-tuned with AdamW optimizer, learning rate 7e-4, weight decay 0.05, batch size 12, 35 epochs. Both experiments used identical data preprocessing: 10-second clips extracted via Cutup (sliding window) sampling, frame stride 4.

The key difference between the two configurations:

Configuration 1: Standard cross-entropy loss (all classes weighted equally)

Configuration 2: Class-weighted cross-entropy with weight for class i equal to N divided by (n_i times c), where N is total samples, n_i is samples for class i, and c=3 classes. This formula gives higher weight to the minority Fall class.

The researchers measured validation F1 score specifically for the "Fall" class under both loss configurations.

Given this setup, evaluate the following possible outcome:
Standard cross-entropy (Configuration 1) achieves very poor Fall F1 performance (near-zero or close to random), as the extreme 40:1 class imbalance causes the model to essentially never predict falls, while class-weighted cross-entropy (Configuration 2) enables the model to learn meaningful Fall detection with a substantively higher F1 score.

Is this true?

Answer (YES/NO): NO